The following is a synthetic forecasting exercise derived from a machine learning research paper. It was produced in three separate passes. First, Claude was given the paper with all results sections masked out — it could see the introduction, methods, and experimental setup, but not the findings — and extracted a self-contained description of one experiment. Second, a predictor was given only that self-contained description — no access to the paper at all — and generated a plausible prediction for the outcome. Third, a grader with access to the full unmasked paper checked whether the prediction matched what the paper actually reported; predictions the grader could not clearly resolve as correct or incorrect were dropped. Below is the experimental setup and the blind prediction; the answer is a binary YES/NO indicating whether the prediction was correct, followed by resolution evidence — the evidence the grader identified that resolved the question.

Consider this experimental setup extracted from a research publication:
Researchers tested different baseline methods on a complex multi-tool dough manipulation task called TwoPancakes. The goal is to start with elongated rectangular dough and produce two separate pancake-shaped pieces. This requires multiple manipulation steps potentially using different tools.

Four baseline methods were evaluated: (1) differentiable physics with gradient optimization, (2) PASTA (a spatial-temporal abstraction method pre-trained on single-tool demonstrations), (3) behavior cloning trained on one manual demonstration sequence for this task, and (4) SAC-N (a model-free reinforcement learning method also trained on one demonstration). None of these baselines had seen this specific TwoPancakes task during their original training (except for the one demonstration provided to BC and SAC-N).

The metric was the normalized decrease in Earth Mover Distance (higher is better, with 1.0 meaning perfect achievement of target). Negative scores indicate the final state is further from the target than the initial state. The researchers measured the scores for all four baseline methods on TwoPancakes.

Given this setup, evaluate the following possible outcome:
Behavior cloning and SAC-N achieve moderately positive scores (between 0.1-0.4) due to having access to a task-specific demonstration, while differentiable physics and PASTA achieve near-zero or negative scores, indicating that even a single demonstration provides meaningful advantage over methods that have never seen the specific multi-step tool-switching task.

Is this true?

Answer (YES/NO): NO